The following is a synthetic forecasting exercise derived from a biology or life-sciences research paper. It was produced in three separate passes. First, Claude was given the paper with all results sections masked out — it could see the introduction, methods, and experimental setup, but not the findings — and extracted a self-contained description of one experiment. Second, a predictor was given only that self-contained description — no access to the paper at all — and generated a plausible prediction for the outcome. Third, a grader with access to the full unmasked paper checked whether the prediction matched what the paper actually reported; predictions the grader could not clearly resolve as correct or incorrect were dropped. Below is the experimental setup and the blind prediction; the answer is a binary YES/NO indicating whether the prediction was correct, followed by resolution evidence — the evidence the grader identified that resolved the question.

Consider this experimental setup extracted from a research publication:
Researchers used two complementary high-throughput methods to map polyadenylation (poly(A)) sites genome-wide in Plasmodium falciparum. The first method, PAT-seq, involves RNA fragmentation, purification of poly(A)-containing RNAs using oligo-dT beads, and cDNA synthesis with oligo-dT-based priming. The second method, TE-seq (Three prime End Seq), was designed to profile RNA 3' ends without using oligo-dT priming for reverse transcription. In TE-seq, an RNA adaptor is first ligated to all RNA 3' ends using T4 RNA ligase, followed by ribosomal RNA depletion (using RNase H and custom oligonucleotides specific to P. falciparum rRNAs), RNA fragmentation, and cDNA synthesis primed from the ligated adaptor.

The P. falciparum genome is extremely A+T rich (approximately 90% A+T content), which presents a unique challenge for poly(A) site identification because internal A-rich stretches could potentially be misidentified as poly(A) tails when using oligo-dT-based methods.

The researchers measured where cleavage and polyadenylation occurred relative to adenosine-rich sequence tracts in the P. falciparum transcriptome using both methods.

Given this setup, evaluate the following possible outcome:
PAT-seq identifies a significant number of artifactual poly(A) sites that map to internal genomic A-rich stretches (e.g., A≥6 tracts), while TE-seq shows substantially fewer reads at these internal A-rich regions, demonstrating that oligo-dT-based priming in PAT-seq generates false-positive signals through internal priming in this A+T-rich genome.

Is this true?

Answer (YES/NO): NO